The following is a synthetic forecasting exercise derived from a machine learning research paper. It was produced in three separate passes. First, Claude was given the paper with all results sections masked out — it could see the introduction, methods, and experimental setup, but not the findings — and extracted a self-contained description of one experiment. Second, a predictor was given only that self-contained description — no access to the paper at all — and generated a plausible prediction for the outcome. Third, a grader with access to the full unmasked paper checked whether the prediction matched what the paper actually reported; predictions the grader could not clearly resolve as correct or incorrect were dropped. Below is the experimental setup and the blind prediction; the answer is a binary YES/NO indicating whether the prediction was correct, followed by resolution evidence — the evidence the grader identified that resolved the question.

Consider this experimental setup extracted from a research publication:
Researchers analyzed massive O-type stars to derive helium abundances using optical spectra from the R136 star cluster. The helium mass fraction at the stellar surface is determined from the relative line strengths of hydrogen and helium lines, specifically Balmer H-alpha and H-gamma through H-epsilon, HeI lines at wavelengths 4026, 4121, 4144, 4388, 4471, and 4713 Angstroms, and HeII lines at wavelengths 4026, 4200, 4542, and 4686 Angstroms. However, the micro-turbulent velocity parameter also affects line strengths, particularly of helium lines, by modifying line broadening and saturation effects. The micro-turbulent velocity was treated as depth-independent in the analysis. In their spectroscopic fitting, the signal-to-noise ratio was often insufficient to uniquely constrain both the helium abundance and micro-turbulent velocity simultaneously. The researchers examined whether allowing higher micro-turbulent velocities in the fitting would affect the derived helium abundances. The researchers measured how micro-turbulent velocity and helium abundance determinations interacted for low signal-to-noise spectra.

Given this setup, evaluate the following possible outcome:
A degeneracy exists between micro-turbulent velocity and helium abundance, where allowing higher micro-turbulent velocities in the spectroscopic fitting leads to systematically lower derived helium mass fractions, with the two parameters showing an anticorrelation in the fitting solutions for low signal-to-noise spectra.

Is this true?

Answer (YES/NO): YES